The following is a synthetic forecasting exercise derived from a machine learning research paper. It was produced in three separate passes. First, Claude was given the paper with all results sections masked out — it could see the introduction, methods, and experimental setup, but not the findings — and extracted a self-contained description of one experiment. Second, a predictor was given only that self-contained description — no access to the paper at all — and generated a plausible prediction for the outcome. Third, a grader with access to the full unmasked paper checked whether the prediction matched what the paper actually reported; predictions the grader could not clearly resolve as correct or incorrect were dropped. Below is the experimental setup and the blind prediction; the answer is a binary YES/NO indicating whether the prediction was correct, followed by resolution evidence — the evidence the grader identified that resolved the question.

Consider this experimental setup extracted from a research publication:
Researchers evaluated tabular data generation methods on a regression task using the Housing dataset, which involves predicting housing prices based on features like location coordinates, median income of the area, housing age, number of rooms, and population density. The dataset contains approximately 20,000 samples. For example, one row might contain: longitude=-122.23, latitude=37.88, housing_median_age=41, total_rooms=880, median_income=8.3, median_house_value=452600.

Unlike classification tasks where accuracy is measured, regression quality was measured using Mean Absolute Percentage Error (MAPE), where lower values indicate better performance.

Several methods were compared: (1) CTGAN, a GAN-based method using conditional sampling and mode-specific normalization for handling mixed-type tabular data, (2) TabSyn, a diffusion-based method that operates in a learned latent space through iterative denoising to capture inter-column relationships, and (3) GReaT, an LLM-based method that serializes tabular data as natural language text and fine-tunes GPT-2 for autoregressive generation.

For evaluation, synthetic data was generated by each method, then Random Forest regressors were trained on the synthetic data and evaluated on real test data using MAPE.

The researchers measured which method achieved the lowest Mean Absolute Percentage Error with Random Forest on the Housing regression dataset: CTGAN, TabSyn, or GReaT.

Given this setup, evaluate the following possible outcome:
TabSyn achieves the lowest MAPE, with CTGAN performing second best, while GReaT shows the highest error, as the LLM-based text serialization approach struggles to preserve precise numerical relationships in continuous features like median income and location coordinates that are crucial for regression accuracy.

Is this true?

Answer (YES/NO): NO